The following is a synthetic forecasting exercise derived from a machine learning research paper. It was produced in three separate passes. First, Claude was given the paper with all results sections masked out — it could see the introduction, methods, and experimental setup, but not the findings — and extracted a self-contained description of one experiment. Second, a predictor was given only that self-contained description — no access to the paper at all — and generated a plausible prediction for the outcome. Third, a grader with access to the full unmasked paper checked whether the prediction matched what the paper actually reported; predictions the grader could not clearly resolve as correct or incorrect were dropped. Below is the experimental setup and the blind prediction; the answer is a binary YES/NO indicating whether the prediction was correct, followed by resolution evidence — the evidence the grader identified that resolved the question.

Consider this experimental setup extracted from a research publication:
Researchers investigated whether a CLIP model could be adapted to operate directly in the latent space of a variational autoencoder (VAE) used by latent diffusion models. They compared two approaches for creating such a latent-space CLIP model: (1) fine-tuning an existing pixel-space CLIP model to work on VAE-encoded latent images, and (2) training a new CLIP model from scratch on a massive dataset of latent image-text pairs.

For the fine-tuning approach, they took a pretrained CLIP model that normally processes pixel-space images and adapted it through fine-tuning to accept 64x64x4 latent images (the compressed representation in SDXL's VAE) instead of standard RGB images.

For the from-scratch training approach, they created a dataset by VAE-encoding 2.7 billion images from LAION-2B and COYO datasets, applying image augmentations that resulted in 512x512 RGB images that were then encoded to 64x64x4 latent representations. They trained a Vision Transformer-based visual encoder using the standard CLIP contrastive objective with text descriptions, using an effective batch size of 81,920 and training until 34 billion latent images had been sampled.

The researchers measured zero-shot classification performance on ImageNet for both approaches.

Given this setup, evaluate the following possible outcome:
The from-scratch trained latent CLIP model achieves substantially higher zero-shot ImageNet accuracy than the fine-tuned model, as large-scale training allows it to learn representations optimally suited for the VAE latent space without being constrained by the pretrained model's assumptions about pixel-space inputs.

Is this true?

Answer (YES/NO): YES